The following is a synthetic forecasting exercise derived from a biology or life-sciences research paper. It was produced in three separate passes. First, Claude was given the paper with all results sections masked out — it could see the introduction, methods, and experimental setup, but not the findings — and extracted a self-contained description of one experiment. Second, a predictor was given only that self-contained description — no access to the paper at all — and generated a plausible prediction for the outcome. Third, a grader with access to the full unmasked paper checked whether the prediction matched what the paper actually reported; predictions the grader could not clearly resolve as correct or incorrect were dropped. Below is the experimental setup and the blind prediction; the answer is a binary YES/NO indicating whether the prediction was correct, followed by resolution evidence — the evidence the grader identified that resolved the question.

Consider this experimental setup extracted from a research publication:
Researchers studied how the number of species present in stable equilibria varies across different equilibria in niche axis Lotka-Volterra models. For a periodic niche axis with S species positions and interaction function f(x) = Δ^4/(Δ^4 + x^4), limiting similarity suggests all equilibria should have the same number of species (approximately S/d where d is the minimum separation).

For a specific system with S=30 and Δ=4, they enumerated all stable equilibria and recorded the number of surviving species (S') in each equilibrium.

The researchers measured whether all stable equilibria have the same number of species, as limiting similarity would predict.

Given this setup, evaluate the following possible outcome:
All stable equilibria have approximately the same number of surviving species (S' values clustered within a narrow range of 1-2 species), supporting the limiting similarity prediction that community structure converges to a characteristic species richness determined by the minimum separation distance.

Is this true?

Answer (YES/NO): NO